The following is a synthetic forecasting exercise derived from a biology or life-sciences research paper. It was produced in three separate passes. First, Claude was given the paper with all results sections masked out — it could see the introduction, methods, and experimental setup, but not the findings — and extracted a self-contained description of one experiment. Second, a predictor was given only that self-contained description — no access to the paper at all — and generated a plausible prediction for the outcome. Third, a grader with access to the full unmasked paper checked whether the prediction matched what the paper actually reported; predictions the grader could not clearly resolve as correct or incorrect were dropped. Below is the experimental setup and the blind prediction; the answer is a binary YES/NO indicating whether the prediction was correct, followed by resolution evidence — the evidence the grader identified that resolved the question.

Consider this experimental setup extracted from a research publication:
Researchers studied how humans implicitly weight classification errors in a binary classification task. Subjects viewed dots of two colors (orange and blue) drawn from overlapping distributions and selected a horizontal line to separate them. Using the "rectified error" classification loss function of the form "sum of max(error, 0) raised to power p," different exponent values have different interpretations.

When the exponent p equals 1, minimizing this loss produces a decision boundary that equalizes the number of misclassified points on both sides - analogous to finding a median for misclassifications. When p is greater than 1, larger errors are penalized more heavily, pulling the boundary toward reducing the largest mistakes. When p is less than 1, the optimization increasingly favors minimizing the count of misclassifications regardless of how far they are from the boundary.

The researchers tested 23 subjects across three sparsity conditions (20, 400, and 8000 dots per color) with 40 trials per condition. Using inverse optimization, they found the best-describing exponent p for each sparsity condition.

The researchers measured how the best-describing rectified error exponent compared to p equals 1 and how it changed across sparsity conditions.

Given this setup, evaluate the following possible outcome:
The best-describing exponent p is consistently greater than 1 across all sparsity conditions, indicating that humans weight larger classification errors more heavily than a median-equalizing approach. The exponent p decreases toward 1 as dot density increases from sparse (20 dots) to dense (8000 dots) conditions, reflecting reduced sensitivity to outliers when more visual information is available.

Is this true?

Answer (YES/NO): NO